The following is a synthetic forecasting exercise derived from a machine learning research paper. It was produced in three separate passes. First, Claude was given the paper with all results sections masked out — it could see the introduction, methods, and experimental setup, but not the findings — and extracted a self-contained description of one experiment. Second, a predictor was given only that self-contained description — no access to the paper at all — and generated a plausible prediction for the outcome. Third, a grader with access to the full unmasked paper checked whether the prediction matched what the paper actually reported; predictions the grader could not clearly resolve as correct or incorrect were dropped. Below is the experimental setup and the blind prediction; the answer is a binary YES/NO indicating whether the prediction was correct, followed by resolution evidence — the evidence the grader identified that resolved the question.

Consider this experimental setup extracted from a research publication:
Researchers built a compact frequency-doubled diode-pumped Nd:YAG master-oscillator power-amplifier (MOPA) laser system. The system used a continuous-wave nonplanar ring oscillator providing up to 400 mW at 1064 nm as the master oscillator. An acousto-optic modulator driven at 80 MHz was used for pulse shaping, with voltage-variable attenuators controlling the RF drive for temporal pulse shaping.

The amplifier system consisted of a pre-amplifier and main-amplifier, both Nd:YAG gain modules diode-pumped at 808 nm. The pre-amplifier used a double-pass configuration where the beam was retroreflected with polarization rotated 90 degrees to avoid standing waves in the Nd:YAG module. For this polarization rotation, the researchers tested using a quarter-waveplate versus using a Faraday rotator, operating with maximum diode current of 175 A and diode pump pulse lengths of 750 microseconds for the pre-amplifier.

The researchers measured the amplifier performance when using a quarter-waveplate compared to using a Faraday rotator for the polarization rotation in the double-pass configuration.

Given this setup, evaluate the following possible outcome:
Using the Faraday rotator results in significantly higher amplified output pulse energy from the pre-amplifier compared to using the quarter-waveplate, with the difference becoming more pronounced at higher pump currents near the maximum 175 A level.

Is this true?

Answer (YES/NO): NO